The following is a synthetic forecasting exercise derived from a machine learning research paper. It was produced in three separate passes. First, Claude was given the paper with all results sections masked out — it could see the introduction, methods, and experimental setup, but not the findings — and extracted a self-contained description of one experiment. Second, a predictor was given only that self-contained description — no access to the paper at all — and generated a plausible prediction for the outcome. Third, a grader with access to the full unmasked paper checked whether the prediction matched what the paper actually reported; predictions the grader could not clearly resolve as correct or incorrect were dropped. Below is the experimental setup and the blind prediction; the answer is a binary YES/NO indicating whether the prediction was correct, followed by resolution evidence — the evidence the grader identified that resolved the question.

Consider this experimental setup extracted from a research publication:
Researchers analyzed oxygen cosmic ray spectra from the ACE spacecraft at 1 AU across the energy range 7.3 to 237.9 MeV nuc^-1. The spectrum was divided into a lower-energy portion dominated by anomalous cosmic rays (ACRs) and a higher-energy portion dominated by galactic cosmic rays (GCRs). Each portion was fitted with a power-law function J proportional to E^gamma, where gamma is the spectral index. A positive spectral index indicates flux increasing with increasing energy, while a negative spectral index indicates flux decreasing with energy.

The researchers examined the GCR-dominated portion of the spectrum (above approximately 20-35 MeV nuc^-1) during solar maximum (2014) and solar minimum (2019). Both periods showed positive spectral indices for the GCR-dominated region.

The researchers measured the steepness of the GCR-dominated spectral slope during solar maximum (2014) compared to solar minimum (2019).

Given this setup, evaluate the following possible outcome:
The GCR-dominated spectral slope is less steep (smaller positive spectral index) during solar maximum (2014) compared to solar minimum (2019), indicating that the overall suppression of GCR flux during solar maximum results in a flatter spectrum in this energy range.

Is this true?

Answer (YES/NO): NO